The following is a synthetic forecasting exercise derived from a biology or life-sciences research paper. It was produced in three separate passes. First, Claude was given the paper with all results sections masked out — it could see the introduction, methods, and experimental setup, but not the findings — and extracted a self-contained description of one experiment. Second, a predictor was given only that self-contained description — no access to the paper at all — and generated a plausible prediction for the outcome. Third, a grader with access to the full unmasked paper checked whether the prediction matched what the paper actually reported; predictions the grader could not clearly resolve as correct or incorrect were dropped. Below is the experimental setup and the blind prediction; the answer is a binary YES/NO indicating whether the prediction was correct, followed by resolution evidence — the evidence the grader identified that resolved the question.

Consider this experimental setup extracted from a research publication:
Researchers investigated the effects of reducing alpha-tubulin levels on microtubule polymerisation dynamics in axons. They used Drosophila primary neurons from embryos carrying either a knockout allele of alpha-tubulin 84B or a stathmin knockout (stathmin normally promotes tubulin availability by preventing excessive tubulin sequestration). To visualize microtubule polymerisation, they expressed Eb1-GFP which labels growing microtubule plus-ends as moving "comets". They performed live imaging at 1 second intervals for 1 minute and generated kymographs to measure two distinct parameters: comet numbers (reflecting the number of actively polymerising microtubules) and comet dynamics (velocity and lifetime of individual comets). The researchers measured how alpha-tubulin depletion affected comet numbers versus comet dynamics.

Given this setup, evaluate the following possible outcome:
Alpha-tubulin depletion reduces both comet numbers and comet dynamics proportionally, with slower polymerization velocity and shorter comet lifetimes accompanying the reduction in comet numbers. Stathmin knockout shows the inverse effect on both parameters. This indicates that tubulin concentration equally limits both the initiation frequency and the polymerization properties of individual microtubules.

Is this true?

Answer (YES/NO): NO